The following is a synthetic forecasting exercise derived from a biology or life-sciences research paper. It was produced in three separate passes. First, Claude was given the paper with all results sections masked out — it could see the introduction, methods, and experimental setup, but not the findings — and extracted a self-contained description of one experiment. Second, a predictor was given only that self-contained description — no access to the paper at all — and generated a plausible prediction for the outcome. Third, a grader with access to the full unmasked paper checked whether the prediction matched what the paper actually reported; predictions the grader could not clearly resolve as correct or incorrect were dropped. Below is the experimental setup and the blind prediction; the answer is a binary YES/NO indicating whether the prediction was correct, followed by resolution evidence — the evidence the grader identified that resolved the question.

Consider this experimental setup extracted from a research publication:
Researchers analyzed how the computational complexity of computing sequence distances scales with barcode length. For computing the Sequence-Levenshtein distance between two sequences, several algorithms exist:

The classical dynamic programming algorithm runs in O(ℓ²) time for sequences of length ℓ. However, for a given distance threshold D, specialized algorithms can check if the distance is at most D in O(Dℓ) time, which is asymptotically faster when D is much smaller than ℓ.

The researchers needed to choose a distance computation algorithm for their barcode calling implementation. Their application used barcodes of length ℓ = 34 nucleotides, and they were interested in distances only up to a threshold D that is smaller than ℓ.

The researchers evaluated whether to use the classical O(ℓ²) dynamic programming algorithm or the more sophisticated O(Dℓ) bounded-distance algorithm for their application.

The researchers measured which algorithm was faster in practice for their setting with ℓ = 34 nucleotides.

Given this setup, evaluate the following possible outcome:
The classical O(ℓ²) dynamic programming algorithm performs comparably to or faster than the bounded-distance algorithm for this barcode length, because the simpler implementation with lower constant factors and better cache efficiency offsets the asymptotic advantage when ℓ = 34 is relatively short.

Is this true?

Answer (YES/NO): YES